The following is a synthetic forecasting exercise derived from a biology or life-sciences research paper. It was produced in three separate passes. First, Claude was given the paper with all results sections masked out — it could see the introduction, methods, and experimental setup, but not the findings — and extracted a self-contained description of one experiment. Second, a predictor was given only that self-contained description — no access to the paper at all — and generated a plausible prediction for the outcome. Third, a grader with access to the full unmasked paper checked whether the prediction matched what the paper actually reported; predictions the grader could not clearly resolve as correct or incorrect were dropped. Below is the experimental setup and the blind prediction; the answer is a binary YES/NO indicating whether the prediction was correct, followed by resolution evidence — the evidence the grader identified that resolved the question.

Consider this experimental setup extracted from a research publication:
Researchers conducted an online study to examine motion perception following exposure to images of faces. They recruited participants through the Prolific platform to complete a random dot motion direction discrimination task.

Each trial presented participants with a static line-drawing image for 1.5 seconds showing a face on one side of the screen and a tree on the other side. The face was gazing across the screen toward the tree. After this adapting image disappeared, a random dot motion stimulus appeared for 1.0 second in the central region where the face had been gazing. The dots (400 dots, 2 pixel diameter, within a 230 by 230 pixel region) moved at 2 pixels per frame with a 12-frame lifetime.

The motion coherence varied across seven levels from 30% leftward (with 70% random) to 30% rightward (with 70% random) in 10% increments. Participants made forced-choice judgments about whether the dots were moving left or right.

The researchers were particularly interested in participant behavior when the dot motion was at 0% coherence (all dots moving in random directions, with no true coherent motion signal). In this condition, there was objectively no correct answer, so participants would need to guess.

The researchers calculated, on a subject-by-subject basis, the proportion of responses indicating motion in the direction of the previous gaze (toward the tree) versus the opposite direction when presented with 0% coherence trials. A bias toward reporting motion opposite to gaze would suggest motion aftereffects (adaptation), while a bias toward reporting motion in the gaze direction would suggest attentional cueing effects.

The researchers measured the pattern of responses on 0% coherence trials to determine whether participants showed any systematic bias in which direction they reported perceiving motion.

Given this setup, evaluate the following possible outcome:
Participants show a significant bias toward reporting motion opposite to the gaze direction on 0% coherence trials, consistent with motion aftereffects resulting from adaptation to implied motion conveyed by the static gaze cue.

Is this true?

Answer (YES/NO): YES